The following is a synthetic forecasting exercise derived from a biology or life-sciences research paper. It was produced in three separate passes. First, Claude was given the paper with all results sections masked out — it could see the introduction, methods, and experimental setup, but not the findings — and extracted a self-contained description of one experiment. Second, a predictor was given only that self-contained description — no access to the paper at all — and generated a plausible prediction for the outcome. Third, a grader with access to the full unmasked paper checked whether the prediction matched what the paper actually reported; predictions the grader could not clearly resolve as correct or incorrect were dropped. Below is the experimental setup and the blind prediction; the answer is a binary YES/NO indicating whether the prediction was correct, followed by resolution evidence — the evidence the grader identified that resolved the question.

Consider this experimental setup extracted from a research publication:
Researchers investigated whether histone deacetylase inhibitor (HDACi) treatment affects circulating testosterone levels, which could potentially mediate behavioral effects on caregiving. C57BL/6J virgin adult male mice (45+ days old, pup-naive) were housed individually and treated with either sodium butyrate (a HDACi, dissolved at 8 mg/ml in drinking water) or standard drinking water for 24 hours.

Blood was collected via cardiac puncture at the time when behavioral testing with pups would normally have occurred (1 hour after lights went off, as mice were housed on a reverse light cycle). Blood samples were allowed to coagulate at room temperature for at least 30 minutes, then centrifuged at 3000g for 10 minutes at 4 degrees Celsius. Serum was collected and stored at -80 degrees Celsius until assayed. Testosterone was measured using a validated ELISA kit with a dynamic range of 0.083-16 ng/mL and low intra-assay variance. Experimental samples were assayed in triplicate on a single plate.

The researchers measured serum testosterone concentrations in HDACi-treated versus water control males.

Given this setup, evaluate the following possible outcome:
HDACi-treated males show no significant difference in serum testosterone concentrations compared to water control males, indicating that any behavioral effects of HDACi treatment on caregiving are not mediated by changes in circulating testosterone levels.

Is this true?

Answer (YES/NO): YES